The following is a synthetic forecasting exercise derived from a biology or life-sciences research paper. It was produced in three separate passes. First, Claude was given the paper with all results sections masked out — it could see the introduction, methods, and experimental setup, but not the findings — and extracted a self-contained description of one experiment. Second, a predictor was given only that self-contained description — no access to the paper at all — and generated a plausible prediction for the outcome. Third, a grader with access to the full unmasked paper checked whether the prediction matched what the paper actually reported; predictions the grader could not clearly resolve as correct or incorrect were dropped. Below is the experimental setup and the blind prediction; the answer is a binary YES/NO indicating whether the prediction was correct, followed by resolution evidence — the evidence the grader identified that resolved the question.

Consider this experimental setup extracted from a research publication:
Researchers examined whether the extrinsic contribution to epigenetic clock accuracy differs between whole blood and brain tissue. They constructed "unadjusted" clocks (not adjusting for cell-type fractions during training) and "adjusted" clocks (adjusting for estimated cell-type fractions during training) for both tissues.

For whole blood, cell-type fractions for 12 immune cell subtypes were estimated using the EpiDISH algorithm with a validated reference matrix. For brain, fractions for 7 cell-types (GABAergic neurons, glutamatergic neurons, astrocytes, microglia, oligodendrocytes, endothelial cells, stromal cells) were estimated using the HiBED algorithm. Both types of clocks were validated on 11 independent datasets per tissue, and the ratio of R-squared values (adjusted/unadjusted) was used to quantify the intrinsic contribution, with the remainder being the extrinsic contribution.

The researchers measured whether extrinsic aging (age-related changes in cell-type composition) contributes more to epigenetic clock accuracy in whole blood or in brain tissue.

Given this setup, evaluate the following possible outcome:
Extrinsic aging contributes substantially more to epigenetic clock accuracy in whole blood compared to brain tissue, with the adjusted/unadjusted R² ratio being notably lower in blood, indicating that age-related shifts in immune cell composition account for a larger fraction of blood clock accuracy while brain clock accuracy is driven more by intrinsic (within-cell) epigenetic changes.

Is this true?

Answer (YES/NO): YES